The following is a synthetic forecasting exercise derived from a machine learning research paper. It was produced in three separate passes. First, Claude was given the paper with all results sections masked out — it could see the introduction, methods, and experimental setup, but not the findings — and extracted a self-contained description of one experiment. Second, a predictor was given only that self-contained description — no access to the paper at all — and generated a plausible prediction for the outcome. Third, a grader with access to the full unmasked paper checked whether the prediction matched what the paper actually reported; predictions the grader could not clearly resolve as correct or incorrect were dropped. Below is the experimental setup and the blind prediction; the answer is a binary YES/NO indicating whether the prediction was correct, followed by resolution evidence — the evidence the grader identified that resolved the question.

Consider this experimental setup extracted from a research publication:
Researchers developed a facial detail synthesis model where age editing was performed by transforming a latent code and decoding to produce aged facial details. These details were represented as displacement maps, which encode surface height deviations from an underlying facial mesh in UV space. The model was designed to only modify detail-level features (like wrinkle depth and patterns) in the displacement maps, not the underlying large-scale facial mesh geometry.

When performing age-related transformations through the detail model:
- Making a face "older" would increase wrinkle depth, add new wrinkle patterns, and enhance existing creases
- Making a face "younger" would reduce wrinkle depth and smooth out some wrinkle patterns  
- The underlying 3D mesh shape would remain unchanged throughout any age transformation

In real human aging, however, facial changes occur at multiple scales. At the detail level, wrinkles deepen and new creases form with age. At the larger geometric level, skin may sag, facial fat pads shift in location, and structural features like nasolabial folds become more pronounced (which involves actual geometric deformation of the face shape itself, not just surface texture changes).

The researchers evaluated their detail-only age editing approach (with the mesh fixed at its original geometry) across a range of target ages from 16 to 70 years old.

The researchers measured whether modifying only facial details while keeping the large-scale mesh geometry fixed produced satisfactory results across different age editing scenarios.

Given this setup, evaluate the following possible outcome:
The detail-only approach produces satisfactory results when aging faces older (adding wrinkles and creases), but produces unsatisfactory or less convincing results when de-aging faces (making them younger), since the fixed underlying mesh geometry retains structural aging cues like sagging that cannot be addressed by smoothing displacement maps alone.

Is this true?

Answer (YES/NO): NO